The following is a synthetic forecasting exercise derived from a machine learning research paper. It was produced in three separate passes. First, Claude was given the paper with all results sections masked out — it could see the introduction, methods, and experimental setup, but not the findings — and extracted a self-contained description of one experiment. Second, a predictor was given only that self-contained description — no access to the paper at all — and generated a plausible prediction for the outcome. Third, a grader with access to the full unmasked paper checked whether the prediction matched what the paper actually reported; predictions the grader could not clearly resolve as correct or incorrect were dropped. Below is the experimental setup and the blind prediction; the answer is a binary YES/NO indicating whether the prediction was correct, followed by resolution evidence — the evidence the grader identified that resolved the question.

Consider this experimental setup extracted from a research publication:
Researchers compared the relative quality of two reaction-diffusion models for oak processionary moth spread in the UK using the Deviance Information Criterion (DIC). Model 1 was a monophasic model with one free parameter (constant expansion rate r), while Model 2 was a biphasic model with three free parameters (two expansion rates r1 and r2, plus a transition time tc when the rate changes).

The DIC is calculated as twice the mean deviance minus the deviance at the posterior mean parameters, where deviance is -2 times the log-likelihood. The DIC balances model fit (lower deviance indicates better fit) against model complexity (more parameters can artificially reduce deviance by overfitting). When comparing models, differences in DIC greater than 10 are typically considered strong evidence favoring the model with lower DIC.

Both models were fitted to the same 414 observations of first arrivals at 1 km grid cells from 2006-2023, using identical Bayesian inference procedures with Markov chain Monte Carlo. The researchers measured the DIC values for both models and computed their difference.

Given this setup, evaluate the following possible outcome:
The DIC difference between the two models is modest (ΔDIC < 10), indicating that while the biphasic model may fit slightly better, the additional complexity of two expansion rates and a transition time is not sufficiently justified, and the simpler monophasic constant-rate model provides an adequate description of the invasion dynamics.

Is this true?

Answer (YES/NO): NO